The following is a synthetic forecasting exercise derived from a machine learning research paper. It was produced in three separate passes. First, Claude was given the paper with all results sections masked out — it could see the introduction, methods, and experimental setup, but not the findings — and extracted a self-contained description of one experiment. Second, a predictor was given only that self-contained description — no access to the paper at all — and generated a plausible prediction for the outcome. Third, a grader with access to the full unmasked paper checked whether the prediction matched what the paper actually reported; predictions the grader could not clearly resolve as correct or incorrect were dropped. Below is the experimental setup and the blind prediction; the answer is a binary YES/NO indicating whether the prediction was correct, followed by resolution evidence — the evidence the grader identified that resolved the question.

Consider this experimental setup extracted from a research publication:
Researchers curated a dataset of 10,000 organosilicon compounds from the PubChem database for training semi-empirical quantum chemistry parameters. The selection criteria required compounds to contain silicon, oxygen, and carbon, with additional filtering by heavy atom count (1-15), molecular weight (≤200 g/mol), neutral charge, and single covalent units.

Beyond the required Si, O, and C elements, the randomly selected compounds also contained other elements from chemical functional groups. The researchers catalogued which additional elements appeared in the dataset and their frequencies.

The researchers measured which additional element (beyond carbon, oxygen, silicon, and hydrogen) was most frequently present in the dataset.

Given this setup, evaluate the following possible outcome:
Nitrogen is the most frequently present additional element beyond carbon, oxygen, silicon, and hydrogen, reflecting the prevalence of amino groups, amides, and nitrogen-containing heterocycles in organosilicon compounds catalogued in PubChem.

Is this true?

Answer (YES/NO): YES